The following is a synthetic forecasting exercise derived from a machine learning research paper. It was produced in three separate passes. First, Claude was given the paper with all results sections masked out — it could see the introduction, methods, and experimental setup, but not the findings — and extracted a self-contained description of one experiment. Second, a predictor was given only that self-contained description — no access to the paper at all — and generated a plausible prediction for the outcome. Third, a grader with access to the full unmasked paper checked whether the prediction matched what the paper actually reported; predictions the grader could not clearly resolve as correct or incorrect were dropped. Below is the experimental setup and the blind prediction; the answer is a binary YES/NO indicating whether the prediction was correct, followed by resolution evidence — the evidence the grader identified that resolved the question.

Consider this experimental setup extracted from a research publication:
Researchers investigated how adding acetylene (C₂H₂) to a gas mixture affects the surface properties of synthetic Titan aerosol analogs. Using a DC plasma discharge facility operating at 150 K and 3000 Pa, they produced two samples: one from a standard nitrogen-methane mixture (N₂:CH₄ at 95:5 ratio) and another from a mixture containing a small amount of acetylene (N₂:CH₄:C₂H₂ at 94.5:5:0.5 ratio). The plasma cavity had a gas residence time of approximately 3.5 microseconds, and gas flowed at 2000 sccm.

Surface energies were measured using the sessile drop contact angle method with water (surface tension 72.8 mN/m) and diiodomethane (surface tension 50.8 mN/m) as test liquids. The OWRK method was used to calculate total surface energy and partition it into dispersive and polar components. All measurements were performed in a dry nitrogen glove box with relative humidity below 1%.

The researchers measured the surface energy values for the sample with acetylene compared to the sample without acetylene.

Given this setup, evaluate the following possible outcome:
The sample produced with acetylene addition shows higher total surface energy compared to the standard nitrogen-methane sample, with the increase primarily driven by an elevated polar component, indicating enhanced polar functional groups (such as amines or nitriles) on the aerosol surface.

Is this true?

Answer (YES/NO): NO